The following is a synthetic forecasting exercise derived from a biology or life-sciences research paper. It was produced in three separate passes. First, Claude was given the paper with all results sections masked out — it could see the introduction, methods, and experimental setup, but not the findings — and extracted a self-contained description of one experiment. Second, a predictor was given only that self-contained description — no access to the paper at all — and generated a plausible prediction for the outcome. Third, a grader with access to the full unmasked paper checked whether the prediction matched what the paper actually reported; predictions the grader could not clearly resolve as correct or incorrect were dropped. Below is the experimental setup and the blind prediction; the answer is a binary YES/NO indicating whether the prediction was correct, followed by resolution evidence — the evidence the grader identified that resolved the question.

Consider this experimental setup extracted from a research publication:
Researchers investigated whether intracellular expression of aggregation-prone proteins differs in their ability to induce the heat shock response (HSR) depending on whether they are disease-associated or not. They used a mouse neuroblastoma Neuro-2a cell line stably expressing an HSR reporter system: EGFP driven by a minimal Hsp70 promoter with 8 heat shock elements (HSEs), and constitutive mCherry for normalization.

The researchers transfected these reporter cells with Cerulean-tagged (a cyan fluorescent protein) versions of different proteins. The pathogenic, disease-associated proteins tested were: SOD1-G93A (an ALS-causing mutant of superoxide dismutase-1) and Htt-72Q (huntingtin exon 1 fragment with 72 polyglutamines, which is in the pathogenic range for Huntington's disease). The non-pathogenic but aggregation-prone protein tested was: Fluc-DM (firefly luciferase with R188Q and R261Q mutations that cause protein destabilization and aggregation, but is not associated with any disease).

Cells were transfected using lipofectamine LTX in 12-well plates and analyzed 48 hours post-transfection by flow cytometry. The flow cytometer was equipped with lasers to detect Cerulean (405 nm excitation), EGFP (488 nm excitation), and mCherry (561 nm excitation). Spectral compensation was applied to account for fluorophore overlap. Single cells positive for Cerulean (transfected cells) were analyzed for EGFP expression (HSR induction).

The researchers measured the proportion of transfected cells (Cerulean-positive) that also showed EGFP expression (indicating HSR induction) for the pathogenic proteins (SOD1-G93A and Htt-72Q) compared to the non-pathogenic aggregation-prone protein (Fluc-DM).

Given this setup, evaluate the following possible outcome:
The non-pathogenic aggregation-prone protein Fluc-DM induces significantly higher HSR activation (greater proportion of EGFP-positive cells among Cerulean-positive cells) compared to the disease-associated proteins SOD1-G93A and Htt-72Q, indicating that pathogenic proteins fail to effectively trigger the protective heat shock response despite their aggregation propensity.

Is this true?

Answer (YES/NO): YES